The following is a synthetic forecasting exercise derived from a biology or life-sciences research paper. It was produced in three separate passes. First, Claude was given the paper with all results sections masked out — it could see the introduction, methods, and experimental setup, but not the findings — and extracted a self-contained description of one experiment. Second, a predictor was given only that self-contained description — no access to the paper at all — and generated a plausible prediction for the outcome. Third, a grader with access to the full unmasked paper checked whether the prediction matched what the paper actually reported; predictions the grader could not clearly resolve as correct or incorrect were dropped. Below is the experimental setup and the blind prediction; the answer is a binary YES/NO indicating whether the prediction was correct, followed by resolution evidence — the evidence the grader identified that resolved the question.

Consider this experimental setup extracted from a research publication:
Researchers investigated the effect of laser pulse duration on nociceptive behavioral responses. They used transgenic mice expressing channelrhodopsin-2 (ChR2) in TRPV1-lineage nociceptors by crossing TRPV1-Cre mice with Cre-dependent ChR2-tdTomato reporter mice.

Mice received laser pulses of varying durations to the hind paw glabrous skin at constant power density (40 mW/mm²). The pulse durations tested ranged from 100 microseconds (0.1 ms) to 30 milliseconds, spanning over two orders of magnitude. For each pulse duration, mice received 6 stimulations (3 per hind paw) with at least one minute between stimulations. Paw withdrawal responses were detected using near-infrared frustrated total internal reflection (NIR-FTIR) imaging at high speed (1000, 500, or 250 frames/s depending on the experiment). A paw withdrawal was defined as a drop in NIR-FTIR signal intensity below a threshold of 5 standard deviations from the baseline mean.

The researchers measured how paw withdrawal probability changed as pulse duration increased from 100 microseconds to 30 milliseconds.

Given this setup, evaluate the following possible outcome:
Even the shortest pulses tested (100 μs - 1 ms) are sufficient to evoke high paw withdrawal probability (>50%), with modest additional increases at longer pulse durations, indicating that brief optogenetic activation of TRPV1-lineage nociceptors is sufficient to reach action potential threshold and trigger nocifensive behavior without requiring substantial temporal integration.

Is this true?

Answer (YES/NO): NO